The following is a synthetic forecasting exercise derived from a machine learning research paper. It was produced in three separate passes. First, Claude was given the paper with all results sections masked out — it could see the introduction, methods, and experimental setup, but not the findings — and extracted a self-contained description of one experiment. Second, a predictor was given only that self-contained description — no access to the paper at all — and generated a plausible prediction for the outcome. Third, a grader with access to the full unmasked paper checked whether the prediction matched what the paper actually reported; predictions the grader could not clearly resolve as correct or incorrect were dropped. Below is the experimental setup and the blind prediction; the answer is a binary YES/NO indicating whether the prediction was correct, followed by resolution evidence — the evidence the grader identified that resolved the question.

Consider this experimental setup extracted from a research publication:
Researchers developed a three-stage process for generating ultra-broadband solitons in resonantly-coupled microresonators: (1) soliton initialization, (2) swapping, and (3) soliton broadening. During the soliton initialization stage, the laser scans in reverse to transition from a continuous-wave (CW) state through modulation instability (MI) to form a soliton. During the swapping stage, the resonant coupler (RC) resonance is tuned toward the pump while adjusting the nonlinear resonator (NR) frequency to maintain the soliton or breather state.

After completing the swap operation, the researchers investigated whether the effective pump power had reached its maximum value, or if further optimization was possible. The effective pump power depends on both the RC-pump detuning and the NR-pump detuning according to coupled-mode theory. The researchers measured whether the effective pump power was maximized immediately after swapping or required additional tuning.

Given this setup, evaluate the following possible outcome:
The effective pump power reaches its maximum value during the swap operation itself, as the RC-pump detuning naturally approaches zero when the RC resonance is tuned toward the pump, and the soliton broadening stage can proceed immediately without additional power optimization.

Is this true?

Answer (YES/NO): NO